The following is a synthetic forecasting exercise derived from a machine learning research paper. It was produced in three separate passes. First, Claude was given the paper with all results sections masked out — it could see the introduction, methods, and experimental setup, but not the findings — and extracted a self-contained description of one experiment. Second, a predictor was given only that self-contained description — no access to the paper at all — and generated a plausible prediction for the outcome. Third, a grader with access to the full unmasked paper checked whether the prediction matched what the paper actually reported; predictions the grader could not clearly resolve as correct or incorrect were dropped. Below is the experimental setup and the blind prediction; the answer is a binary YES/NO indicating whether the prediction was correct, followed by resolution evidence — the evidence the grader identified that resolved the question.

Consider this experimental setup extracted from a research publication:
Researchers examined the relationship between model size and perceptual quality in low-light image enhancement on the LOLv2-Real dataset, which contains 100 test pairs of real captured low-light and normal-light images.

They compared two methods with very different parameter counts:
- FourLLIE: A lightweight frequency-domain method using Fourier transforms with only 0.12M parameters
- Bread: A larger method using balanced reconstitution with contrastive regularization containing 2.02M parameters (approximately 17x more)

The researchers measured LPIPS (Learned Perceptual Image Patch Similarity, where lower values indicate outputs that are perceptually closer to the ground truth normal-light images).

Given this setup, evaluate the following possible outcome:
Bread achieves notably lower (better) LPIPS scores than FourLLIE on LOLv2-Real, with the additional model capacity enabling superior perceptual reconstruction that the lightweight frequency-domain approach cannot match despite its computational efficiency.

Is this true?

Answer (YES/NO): NO